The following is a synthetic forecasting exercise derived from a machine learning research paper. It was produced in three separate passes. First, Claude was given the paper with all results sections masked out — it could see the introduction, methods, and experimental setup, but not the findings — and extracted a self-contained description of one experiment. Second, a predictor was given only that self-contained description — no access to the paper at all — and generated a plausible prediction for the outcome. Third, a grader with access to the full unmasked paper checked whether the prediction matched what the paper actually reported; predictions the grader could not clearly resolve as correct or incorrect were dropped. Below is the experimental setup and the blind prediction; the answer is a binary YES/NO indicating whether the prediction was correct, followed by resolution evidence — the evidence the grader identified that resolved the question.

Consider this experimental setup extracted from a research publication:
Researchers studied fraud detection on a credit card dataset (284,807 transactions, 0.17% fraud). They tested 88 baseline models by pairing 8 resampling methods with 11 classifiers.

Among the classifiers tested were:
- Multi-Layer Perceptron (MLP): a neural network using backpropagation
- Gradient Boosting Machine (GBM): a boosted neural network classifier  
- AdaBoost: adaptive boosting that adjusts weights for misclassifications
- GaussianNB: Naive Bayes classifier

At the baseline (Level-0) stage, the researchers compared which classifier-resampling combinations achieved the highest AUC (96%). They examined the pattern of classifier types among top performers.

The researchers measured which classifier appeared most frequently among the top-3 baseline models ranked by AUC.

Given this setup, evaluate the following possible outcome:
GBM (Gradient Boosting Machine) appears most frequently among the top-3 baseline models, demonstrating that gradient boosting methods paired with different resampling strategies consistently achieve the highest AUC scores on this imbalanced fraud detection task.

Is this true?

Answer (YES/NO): NO